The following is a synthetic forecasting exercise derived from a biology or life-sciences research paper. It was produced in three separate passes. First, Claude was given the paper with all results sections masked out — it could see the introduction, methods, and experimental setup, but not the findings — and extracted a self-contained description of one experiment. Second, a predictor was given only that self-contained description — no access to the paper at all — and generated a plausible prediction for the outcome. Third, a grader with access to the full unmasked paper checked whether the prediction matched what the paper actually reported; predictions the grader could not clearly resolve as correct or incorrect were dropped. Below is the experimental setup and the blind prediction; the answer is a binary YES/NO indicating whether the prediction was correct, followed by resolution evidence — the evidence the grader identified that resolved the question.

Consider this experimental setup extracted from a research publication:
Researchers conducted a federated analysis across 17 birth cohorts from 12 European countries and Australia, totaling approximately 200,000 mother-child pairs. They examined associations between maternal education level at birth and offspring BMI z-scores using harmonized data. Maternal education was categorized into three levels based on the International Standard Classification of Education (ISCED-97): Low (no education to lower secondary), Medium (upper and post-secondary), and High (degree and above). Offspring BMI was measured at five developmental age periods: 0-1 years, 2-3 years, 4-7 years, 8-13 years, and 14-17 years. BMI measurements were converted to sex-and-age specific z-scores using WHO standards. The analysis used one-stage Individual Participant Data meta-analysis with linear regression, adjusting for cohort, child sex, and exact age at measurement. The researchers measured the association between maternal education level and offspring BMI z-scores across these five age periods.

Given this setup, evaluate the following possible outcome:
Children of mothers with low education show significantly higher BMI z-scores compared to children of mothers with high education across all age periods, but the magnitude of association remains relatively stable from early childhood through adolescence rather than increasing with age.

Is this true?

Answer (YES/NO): NO